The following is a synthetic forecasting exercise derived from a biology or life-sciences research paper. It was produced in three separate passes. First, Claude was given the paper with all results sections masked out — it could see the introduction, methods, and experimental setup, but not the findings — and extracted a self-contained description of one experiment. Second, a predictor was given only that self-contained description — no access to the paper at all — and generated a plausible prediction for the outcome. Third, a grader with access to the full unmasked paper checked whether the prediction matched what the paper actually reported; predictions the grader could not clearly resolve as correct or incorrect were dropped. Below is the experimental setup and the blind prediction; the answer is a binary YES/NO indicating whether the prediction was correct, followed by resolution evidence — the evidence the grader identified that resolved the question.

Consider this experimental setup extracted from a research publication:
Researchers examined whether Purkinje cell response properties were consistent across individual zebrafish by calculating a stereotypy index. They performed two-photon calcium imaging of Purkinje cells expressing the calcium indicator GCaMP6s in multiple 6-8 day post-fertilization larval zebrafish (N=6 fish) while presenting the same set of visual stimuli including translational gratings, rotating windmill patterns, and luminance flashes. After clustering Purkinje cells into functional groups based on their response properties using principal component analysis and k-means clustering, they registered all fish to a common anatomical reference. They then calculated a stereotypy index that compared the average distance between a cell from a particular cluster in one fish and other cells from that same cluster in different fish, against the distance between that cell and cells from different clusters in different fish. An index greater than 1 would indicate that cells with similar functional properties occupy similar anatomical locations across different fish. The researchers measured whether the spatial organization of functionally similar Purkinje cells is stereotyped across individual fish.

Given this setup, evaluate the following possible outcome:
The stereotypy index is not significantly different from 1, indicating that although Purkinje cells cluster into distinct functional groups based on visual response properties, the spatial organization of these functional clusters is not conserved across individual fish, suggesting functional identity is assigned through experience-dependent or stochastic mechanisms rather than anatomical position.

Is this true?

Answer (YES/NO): NO